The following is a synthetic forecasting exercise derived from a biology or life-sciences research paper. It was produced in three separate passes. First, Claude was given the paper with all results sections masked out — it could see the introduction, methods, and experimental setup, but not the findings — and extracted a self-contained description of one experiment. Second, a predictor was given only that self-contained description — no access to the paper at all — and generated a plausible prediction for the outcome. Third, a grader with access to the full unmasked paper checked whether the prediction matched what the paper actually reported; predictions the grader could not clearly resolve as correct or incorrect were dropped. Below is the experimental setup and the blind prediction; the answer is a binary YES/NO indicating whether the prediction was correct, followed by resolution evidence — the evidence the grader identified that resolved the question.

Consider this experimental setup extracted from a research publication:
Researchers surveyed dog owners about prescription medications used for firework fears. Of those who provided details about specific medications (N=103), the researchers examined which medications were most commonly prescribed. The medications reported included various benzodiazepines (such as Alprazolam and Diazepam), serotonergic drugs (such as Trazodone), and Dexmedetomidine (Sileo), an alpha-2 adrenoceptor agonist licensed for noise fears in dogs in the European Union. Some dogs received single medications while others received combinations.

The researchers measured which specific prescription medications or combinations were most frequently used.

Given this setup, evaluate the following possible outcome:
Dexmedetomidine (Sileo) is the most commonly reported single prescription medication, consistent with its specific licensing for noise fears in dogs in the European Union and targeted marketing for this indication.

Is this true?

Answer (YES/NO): NO